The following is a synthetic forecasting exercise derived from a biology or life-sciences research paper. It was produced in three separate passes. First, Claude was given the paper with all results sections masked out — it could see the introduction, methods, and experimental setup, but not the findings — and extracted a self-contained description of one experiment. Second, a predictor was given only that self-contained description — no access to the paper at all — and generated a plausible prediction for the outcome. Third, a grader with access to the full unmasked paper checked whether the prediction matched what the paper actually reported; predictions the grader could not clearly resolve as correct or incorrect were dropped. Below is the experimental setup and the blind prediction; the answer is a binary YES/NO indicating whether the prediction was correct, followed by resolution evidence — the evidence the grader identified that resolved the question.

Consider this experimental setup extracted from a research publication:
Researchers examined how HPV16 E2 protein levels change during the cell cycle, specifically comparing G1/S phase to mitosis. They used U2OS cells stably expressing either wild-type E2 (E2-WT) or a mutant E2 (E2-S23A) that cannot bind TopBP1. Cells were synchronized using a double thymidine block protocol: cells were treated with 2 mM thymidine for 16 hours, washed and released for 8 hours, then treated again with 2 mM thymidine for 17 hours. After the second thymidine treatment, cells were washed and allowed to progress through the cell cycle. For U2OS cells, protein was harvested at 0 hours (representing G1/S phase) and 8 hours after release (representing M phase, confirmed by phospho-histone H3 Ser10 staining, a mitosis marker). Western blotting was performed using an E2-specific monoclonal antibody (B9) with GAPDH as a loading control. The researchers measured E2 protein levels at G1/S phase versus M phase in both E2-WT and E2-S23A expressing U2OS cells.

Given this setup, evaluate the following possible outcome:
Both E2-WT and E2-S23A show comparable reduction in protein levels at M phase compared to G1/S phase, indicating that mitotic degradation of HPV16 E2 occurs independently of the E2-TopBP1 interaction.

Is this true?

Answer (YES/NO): NO